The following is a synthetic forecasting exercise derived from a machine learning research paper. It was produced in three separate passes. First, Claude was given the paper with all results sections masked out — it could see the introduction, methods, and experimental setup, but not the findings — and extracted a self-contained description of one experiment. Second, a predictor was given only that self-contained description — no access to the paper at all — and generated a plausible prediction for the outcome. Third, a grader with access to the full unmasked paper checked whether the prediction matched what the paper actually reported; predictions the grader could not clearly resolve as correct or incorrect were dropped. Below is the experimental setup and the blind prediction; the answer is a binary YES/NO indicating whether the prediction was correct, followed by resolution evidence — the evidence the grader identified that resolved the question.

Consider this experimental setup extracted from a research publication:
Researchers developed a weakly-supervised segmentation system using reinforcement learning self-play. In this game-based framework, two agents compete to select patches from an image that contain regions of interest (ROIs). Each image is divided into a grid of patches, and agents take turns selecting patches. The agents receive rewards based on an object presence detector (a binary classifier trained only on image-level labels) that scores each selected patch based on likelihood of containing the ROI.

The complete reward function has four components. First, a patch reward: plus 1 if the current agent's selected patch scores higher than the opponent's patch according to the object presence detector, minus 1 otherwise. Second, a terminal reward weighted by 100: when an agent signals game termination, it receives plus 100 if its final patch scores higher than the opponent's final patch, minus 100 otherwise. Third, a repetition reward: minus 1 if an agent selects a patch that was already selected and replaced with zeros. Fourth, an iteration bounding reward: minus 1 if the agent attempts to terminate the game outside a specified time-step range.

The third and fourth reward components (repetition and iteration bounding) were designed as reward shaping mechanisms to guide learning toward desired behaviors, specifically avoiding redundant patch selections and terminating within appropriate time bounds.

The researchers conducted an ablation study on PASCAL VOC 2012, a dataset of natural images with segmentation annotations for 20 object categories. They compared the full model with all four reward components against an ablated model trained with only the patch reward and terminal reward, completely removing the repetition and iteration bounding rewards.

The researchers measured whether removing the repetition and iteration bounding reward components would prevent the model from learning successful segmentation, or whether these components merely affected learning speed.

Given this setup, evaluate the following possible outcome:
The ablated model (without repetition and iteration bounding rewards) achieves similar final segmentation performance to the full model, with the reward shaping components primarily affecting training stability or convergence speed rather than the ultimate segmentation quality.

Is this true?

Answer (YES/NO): YES